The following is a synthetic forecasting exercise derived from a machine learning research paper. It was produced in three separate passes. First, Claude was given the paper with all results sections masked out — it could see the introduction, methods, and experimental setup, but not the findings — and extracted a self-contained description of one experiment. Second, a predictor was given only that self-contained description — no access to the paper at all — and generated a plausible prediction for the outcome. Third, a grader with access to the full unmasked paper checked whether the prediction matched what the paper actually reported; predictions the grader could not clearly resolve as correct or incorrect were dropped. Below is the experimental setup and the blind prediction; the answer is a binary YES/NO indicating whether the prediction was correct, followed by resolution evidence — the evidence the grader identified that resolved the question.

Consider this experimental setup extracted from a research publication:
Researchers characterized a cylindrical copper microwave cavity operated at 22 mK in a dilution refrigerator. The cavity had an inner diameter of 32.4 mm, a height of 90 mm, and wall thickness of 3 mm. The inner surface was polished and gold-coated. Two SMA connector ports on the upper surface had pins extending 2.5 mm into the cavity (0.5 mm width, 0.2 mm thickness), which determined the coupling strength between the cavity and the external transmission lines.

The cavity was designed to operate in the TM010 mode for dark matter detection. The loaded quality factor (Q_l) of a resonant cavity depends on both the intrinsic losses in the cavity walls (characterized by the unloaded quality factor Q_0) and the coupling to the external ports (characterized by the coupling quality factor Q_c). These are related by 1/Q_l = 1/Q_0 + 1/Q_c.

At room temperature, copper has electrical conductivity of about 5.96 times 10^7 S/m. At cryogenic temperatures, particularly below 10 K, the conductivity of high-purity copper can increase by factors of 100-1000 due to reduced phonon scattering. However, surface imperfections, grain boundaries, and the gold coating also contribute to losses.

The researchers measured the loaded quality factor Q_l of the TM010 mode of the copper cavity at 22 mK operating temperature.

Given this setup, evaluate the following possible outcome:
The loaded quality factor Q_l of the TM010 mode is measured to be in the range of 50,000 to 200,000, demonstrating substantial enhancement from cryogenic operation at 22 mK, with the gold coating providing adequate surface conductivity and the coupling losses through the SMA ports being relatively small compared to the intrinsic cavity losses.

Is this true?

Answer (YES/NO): NO